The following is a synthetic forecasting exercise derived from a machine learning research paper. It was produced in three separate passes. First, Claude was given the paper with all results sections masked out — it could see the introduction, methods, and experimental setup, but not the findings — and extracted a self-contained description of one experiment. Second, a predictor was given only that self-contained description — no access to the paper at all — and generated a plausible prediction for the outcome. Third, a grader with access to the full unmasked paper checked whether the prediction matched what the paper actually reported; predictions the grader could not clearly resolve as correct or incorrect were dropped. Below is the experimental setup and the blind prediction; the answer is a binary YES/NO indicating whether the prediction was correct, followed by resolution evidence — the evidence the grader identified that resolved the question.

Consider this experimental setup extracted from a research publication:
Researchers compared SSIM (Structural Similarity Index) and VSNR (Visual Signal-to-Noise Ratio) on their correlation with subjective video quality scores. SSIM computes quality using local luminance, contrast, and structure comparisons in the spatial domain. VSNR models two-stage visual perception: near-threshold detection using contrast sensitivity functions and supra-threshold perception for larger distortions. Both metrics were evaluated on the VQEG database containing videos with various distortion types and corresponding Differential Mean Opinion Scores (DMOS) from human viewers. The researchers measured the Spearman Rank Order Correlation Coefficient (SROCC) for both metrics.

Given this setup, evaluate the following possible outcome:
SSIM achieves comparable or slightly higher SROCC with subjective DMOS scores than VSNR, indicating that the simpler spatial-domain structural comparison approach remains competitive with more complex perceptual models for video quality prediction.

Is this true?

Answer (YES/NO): NO